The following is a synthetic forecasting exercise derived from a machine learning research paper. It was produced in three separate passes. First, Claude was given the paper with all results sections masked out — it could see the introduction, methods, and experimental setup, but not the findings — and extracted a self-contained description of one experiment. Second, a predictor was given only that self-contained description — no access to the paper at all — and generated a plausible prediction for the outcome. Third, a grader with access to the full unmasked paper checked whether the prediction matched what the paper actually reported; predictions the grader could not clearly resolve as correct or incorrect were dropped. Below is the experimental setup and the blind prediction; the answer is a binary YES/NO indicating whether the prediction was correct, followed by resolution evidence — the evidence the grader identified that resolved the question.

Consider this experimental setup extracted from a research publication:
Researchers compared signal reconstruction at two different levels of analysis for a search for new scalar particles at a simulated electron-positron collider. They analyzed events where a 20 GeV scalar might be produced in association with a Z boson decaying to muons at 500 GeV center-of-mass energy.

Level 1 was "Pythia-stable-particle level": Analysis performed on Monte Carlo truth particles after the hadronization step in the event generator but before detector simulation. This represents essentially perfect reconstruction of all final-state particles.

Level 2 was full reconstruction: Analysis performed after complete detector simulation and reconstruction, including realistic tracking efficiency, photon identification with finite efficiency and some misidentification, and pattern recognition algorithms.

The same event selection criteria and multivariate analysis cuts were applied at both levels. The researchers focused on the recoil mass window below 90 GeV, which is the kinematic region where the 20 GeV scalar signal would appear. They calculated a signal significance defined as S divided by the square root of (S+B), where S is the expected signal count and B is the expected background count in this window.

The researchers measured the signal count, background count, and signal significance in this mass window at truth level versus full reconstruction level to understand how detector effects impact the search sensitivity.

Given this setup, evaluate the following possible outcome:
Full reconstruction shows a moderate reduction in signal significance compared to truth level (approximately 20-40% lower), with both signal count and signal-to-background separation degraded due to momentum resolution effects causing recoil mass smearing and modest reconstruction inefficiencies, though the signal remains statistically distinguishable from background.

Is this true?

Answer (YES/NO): NO